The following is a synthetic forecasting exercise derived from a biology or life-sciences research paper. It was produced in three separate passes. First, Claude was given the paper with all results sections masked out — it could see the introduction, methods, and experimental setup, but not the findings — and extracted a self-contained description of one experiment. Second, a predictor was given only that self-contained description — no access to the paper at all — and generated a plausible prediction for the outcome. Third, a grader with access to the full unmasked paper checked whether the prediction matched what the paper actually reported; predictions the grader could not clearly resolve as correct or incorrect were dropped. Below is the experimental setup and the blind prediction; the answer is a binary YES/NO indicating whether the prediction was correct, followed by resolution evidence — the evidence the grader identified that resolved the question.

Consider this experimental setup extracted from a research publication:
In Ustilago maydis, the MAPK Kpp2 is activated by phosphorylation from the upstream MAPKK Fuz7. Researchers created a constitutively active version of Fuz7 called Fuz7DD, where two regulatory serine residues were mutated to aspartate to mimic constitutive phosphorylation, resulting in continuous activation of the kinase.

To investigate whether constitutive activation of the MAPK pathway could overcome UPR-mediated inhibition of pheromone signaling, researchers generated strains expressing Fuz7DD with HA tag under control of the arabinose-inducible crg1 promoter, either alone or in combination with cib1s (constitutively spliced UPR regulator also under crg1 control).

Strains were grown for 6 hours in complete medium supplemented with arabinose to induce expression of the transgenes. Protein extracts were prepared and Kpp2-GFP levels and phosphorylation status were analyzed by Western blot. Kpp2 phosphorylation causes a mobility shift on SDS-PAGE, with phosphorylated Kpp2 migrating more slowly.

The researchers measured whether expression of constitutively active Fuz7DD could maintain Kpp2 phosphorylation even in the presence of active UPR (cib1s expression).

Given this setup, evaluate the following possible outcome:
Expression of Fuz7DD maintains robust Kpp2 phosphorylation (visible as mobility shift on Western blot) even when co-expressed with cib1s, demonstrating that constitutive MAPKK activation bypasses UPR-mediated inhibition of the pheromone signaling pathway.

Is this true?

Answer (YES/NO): NO